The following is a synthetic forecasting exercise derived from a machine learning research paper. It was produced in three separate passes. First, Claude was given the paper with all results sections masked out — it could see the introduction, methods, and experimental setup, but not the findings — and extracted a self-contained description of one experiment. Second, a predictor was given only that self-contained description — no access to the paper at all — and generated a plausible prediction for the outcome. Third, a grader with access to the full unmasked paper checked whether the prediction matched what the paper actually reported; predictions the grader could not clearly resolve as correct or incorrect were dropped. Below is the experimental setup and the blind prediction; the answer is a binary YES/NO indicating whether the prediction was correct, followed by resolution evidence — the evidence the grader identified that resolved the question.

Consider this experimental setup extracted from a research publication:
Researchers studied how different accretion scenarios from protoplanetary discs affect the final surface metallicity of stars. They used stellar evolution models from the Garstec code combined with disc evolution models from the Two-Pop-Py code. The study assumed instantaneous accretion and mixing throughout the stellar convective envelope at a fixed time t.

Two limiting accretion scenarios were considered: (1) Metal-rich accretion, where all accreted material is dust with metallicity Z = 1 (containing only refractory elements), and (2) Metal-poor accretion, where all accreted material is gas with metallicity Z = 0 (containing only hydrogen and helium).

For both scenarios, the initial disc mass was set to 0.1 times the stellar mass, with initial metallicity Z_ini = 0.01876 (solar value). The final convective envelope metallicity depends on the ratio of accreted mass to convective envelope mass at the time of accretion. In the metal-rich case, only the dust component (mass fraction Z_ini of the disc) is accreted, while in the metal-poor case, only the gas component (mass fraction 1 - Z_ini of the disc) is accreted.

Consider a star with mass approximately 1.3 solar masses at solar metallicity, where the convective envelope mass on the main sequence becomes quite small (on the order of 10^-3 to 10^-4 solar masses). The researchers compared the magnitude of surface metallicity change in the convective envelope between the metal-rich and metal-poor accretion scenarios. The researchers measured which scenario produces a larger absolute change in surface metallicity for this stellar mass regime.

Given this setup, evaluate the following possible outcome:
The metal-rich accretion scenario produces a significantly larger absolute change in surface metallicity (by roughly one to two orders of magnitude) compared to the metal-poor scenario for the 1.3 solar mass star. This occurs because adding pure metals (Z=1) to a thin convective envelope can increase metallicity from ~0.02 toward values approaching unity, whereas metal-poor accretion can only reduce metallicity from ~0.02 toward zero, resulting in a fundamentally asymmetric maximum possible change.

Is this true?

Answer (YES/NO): YES